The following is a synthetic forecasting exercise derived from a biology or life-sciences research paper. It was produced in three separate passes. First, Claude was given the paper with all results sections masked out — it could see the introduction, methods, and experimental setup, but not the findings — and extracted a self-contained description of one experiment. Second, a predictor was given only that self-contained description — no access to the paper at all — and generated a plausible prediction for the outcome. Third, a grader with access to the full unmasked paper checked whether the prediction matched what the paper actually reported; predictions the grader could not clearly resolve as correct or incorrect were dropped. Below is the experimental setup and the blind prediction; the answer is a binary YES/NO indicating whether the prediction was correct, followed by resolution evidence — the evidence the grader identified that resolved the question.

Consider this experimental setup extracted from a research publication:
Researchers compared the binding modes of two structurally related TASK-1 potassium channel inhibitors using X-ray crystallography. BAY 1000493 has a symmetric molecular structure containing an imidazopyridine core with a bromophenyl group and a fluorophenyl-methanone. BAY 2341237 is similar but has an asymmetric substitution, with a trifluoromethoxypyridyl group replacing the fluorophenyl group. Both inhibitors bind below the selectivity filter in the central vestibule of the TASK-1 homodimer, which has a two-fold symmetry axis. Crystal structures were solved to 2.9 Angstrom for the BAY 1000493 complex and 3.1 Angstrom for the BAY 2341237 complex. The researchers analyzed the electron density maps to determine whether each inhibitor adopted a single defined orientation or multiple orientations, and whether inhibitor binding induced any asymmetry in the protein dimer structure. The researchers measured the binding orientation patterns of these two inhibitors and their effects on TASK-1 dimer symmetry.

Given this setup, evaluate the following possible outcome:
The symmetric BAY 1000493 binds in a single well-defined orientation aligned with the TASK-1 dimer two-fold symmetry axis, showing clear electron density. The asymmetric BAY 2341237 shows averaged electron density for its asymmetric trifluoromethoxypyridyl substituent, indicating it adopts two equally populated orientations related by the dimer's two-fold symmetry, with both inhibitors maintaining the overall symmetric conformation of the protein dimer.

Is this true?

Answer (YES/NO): NO